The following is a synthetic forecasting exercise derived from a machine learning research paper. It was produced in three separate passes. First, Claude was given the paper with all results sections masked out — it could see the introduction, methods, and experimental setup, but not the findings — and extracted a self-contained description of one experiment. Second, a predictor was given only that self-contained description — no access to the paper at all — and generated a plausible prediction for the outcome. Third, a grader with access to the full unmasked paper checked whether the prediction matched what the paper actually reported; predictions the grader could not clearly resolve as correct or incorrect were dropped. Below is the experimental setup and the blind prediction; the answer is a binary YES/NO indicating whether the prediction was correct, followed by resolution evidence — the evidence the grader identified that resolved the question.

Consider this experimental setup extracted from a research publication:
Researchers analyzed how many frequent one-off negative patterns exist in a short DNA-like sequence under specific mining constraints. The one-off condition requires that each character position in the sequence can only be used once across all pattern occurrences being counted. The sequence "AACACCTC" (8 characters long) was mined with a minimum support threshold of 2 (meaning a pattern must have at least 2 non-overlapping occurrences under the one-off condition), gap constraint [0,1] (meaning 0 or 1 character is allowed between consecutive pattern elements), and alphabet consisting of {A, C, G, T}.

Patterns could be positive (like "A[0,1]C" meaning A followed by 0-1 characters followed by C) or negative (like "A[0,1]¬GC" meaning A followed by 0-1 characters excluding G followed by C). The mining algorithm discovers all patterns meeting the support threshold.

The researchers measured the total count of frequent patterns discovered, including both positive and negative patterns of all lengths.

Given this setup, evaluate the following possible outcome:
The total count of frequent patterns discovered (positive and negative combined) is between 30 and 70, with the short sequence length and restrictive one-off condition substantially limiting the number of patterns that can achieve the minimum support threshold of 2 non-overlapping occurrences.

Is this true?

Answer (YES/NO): NO